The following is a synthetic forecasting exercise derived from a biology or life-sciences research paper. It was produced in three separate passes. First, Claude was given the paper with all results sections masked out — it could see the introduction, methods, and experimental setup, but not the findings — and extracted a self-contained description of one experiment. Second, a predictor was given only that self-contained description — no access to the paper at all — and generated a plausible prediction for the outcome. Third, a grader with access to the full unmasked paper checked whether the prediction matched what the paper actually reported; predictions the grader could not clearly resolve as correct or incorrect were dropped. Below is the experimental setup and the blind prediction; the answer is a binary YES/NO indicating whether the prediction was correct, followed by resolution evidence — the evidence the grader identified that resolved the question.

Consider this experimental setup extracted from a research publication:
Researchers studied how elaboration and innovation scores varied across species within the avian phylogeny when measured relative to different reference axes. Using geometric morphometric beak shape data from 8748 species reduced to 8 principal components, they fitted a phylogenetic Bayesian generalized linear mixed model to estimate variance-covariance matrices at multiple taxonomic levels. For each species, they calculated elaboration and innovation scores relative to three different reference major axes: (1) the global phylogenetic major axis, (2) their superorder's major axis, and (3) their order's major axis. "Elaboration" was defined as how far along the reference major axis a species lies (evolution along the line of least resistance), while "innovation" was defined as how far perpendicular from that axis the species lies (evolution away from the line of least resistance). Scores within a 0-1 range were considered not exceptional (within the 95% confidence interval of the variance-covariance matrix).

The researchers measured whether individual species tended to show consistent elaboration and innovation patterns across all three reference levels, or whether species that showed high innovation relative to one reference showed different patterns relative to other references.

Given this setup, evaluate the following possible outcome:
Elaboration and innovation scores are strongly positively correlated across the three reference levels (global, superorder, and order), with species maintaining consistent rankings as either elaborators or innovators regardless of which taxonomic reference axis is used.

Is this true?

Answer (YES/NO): NO